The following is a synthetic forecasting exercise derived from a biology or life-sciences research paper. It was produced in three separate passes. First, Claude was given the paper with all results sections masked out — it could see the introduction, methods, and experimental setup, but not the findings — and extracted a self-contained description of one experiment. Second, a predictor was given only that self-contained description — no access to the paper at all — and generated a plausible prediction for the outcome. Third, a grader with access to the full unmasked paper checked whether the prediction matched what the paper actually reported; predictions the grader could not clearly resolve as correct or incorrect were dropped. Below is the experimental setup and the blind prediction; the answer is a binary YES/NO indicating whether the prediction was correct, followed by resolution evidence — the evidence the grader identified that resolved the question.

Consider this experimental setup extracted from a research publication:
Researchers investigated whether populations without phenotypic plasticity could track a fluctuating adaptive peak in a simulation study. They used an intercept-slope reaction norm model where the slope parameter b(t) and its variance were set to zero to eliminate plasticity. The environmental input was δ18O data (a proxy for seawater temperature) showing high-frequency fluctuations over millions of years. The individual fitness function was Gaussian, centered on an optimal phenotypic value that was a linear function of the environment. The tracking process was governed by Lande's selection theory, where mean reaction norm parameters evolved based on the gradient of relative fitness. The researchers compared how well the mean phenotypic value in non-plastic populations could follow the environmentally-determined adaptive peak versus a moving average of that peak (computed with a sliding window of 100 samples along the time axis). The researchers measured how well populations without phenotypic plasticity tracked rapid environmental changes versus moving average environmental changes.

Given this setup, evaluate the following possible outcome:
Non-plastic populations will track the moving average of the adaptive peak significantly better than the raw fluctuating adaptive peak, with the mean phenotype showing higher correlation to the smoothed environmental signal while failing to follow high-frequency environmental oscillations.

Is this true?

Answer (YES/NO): YES